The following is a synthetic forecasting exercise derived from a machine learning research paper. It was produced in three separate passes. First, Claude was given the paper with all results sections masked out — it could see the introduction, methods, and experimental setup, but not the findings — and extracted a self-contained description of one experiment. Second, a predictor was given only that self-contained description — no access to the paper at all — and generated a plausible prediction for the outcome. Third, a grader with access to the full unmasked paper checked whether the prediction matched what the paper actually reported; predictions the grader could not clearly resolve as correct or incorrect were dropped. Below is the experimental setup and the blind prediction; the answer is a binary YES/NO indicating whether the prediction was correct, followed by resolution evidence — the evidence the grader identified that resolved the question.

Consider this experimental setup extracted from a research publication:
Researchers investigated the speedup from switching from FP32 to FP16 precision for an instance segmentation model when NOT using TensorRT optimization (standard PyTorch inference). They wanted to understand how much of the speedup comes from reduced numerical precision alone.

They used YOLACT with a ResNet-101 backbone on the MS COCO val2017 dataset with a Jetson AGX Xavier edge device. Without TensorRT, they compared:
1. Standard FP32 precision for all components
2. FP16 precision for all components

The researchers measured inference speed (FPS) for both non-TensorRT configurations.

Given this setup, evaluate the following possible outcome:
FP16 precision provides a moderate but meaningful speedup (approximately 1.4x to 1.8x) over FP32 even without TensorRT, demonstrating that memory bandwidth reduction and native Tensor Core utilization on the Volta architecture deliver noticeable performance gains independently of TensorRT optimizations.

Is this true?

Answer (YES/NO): NO